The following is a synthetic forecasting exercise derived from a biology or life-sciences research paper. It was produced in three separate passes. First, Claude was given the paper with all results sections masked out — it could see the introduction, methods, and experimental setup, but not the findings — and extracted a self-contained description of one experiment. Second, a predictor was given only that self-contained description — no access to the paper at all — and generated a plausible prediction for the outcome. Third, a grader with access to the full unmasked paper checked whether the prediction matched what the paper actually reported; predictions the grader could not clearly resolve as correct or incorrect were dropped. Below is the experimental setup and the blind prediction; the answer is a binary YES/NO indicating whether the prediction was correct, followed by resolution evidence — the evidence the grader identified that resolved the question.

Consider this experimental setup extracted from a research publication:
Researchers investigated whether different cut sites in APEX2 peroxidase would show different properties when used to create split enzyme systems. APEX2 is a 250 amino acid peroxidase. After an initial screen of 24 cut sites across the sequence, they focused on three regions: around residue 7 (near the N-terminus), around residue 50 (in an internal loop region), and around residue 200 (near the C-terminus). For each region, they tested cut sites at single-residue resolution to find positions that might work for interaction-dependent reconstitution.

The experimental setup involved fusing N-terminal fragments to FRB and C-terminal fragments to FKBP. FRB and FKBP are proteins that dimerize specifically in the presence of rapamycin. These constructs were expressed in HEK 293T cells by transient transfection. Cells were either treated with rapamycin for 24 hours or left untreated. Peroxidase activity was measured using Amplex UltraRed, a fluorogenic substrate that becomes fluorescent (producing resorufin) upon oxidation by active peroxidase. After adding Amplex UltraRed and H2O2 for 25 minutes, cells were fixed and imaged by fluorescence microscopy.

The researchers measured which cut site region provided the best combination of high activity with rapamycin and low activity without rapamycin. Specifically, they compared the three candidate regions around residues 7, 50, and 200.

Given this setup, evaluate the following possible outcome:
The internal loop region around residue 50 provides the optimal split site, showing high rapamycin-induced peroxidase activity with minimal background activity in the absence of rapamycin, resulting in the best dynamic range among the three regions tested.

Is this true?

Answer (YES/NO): NO